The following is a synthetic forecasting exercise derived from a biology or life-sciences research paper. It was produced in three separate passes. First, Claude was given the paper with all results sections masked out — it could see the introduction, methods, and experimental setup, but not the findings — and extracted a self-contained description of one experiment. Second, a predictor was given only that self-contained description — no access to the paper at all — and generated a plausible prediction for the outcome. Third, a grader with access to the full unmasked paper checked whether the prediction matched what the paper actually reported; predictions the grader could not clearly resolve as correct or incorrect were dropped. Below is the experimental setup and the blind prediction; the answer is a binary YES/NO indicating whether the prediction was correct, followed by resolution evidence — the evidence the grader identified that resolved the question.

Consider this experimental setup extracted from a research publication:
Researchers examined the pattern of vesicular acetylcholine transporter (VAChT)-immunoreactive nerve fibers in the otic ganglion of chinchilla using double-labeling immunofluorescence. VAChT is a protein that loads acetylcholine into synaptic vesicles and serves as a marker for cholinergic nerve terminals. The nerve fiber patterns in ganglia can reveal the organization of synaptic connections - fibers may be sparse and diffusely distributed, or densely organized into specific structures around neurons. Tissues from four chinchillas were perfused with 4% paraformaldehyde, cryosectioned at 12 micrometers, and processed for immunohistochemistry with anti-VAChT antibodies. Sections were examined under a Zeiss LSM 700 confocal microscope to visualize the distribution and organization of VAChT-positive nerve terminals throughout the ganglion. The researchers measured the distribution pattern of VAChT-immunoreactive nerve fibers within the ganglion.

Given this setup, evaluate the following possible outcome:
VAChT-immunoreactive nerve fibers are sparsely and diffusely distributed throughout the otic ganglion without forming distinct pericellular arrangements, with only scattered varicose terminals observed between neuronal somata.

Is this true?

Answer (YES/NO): NO